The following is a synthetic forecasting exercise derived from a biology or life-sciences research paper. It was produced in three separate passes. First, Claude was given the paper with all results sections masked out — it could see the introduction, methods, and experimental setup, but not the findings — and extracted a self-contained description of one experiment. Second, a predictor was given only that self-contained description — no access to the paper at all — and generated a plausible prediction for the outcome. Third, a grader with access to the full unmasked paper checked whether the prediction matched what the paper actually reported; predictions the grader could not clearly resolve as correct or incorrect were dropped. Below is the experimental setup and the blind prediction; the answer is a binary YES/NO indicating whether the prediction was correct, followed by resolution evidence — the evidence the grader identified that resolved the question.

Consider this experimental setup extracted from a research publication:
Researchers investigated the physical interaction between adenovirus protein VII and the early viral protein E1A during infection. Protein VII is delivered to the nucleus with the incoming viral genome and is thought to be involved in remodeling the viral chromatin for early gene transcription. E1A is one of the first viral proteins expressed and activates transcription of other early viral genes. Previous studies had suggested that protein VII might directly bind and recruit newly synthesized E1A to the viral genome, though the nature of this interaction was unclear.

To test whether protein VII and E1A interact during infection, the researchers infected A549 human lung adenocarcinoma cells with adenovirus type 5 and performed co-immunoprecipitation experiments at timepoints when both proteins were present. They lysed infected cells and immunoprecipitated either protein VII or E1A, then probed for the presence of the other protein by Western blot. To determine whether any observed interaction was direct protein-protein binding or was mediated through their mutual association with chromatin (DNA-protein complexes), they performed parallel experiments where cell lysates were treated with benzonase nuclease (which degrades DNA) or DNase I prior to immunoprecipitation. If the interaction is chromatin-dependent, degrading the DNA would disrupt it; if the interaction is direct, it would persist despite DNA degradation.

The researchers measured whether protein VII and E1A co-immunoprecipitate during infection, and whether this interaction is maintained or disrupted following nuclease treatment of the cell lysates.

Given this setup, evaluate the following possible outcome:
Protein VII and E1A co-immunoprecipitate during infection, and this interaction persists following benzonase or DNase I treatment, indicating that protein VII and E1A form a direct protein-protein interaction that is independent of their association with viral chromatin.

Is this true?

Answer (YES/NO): NO